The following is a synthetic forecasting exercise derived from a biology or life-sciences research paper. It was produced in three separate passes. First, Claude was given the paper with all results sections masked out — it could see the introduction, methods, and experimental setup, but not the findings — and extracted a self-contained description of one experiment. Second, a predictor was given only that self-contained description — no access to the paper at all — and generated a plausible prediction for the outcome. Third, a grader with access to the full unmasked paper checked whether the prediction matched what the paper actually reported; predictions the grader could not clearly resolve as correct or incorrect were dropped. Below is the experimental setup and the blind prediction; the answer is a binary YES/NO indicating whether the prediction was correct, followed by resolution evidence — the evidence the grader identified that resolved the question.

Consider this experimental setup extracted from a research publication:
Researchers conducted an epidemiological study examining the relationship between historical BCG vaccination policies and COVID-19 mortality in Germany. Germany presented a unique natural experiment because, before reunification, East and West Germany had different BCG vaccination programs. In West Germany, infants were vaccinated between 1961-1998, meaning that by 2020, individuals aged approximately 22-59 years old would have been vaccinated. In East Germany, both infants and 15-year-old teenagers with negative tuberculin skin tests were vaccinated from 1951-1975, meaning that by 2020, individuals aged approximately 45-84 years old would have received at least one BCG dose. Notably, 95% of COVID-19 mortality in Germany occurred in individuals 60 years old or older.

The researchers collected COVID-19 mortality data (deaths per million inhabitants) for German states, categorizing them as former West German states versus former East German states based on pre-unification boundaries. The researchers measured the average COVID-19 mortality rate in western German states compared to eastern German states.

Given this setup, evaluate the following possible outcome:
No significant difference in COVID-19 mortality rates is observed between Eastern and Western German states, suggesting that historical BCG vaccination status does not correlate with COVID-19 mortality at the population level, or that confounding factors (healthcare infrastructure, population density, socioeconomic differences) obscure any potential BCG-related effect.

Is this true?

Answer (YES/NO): NO